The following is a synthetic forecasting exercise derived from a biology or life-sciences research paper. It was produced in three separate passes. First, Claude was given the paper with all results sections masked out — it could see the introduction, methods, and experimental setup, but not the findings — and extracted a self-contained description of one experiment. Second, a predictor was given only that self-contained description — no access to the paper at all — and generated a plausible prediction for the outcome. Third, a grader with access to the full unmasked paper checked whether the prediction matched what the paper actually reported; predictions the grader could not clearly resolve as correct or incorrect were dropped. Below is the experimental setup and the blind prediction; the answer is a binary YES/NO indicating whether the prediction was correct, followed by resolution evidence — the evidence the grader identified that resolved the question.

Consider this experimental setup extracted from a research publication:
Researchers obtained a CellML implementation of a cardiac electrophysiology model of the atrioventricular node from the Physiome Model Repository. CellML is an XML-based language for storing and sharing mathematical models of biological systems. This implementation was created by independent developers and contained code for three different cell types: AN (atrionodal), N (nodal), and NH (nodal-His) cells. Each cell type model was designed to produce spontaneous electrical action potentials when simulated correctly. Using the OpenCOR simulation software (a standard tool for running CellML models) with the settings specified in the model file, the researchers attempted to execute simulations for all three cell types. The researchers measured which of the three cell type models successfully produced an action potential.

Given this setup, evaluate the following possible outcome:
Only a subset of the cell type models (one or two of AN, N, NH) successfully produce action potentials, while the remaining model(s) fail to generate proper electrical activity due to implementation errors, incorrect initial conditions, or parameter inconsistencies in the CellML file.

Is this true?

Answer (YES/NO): YES